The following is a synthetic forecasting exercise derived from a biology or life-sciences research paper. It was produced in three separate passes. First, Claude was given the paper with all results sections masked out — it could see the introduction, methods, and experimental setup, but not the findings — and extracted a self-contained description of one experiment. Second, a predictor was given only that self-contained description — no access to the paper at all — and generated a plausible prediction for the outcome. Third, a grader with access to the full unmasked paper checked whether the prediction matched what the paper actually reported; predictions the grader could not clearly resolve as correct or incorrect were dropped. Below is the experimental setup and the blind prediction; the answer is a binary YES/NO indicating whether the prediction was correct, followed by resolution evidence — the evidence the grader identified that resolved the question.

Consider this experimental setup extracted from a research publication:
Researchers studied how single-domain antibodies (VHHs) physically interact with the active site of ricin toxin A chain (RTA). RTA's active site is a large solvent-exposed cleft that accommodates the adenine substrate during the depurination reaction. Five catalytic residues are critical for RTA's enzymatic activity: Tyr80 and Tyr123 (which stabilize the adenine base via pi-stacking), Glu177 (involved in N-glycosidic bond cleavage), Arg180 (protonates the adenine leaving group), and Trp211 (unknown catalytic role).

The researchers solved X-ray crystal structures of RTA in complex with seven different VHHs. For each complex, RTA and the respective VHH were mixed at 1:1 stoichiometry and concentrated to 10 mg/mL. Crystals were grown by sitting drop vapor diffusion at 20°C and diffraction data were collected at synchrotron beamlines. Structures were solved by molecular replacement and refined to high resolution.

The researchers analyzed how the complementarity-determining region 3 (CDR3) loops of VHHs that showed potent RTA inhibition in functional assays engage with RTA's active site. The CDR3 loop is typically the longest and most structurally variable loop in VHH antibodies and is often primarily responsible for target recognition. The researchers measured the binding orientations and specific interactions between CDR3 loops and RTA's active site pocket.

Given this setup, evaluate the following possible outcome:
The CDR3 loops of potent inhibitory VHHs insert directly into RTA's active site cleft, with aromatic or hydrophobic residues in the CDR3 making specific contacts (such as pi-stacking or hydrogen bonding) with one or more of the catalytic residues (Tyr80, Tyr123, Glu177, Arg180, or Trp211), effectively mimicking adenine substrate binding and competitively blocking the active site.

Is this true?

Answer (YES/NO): YES